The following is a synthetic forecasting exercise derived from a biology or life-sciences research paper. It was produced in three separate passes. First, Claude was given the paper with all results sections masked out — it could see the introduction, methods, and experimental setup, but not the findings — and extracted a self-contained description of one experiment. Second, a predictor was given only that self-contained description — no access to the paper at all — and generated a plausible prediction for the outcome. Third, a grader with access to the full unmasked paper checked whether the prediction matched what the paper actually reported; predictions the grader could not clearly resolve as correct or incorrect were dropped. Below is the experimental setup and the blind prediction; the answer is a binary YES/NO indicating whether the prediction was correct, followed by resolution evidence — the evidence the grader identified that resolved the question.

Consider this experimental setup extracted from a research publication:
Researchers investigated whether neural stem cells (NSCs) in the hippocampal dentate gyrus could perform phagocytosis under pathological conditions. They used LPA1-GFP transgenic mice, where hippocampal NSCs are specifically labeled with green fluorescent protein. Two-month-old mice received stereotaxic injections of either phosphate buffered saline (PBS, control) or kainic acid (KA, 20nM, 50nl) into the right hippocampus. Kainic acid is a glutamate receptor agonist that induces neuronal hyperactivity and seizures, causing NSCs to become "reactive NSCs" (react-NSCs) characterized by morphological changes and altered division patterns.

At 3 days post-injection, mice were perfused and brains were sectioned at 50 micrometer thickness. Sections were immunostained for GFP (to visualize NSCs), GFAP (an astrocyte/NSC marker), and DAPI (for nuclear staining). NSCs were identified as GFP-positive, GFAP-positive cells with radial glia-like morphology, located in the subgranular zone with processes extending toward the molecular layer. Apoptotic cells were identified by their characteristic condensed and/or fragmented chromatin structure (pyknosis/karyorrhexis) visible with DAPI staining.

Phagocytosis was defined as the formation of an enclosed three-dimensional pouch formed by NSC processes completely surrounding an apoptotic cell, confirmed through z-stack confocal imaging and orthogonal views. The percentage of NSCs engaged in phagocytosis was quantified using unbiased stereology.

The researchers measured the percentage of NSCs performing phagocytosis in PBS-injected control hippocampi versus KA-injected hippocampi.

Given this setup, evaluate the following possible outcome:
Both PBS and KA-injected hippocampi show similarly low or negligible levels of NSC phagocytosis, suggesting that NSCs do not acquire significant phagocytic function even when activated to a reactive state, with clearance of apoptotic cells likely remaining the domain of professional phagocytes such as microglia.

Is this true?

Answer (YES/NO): NO